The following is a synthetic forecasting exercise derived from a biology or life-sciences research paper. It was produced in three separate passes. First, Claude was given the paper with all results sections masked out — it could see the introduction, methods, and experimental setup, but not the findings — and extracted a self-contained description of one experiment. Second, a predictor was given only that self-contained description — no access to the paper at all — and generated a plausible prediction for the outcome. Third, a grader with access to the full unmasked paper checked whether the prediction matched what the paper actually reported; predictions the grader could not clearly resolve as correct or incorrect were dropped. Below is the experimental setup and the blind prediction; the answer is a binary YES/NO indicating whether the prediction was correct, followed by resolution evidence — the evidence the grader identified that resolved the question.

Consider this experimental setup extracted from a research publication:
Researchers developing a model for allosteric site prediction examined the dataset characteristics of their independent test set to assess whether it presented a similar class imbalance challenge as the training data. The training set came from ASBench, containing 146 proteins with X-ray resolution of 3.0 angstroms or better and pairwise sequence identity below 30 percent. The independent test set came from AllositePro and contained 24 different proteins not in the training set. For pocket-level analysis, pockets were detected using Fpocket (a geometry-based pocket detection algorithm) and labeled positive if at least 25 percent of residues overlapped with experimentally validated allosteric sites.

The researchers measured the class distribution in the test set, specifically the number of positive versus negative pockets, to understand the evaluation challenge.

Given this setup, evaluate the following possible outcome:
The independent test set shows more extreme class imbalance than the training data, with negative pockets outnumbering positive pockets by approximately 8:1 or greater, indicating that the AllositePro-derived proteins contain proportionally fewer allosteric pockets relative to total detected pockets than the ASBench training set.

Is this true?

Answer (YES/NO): NO